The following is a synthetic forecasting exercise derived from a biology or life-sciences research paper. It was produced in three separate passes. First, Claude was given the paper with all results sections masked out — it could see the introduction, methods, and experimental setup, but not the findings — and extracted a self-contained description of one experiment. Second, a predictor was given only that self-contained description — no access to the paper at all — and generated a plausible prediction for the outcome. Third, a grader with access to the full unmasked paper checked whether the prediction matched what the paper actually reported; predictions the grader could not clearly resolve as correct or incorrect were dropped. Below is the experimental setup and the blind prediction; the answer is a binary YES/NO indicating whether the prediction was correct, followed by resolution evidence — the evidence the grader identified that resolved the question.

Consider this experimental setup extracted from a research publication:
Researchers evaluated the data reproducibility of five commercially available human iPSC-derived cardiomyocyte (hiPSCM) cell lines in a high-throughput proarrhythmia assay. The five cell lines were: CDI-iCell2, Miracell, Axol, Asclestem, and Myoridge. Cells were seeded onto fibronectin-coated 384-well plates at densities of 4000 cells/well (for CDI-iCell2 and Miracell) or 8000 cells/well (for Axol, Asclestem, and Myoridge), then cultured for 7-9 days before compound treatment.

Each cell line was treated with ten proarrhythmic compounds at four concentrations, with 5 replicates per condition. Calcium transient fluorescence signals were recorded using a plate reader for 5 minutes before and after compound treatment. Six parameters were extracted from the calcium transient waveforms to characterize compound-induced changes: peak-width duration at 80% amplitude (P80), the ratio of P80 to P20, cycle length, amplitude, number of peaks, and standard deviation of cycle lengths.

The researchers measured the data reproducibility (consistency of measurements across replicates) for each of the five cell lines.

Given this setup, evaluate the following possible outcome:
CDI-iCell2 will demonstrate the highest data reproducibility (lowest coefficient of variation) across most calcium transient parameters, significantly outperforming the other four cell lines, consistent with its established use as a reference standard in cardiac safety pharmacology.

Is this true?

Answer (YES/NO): YES